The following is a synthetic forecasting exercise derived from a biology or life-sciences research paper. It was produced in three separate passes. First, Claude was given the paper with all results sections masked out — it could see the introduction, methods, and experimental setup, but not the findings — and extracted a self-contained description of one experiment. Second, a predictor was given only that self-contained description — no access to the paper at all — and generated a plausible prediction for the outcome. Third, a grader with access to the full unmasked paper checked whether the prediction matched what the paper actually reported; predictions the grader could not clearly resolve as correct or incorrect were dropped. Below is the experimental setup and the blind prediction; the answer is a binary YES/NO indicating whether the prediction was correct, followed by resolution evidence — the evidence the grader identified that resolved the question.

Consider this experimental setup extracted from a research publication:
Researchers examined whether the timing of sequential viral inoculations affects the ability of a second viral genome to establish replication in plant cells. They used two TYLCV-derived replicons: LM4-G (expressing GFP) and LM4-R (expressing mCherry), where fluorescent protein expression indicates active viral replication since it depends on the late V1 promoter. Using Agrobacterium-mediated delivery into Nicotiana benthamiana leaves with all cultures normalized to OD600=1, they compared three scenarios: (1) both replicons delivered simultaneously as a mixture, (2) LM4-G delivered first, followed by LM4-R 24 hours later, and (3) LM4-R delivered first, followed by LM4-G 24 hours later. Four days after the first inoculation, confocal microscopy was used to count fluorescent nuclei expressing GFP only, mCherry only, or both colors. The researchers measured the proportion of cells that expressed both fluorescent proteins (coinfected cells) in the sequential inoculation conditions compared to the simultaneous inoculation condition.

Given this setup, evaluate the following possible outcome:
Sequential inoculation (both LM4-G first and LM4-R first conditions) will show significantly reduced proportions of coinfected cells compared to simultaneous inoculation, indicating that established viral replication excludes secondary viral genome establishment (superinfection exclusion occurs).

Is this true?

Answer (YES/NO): YES